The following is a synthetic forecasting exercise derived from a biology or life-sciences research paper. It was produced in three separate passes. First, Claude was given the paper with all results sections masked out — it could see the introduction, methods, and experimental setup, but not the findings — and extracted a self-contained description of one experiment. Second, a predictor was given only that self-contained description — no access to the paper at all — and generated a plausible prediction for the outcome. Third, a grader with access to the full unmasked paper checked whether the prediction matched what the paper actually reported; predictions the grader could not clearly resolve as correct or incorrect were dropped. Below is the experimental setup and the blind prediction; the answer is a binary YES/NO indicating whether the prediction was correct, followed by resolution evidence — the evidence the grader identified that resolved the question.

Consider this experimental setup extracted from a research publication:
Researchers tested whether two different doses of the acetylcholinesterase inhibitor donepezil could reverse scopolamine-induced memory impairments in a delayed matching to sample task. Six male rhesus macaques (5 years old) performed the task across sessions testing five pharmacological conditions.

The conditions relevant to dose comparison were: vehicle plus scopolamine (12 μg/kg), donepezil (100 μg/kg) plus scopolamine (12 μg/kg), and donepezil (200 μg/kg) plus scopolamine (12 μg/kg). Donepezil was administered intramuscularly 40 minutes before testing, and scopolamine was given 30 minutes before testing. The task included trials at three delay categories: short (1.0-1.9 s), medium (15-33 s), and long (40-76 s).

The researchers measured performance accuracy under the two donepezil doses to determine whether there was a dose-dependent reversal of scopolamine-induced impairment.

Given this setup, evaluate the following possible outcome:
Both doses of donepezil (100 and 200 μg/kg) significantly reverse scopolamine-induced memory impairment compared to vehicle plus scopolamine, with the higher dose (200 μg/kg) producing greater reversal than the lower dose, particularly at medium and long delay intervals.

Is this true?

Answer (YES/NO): NO